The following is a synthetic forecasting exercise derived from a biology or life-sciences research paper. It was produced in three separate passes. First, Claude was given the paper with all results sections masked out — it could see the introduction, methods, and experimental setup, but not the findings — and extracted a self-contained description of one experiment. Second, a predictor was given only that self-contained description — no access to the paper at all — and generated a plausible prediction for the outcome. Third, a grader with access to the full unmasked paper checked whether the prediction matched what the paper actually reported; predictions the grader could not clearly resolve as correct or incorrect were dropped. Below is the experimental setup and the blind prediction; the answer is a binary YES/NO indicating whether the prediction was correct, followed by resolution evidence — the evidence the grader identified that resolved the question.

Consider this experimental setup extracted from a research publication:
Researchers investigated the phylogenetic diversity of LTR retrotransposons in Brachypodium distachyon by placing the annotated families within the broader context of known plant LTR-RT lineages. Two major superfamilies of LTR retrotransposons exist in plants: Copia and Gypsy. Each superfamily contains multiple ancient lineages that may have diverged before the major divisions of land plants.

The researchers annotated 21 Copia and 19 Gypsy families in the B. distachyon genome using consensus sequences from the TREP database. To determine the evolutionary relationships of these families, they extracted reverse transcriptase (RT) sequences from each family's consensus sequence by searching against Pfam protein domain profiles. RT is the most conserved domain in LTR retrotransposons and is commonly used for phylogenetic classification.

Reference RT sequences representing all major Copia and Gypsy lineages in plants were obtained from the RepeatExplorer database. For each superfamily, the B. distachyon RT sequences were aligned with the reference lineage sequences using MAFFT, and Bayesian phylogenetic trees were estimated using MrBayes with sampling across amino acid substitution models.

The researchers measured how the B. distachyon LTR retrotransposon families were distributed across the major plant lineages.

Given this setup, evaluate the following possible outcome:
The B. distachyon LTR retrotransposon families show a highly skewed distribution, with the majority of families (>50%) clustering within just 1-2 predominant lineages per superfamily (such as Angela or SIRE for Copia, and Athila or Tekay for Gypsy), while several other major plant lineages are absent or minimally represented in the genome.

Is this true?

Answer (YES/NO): NO